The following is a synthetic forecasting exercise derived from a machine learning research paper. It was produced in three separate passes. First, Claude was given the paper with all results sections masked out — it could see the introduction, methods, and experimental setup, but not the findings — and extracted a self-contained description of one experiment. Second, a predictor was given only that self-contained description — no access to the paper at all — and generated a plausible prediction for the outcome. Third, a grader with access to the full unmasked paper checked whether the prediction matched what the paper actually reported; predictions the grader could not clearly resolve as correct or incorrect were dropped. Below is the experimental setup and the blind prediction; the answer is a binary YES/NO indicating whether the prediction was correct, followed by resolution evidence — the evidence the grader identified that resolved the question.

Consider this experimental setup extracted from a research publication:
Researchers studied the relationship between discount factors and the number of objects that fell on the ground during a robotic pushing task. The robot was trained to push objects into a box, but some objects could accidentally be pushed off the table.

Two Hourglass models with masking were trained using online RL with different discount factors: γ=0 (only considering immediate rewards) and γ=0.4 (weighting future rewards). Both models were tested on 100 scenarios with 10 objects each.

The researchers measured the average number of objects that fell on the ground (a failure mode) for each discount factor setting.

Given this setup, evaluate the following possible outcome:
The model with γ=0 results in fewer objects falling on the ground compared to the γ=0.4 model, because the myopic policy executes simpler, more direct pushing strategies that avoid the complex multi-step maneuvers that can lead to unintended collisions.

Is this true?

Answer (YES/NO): YES